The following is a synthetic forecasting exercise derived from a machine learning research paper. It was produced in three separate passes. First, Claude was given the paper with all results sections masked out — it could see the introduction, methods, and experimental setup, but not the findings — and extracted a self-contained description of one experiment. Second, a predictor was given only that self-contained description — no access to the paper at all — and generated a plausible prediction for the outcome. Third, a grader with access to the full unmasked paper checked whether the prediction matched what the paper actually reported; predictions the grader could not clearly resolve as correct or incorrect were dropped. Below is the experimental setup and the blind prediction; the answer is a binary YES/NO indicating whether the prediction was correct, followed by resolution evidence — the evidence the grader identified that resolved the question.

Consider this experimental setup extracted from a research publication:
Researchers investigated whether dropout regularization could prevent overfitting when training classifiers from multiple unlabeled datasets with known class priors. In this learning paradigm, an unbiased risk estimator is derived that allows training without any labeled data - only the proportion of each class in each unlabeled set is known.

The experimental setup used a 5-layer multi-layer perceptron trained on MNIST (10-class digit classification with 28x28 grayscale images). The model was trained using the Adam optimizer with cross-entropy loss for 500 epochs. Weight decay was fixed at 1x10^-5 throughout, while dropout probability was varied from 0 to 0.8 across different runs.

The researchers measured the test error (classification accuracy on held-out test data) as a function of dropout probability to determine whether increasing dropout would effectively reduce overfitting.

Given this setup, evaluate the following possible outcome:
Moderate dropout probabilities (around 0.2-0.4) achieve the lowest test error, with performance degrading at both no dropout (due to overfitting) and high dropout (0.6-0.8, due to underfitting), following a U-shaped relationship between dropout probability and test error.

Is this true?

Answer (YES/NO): NO